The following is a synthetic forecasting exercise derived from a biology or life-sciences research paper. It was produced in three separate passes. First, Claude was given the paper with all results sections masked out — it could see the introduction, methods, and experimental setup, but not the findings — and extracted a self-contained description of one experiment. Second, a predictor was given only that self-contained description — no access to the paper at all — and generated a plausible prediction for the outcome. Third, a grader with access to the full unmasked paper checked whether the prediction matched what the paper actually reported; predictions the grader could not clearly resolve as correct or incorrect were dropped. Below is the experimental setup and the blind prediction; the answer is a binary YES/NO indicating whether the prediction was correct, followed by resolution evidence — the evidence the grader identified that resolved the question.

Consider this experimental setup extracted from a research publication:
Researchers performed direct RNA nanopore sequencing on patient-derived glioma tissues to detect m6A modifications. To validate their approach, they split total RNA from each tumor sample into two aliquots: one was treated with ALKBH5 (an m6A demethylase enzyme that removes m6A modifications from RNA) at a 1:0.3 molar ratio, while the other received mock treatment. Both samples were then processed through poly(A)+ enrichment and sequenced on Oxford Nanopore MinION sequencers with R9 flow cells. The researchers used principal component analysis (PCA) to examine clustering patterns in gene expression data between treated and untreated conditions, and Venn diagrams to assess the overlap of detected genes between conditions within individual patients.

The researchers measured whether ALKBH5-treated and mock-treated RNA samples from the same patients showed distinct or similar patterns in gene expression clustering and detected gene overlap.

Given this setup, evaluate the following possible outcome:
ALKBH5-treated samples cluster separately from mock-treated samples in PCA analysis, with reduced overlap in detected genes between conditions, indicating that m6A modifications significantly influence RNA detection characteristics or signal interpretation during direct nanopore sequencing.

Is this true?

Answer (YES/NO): NO